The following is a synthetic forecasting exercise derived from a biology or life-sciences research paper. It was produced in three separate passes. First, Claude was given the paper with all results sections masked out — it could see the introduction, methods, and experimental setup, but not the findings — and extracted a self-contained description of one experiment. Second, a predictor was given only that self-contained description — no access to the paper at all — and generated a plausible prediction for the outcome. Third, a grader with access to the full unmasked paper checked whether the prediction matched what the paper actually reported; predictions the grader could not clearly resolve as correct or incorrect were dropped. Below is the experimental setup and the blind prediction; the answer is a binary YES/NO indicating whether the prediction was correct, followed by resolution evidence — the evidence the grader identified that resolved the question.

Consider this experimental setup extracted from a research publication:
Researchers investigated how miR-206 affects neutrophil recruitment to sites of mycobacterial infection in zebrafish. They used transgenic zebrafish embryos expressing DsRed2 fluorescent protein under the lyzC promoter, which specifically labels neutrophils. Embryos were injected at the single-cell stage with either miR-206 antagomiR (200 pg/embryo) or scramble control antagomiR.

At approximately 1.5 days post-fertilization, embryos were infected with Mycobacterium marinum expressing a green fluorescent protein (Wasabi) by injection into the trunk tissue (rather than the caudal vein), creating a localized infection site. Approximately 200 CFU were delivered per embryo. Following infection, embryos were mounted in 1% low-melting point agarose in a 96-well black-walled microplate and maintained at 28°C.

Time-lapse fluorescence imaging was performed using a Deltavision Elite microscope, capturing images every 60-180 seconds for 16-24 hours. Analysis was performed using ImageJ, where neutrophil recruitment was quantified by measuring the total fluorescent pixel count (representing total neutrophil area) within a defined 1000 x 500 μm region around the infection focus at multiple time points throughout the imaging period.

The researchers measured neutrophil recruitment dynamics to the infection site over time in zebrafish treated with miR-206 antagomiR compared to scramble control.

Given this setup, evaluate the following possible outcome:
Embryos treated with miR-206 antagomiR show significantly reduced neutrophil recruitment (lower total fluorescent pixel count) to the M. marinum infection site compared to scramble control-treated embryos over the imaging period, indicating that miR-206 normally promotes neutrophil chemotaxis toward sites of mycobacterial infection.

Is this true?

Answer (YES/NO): NO